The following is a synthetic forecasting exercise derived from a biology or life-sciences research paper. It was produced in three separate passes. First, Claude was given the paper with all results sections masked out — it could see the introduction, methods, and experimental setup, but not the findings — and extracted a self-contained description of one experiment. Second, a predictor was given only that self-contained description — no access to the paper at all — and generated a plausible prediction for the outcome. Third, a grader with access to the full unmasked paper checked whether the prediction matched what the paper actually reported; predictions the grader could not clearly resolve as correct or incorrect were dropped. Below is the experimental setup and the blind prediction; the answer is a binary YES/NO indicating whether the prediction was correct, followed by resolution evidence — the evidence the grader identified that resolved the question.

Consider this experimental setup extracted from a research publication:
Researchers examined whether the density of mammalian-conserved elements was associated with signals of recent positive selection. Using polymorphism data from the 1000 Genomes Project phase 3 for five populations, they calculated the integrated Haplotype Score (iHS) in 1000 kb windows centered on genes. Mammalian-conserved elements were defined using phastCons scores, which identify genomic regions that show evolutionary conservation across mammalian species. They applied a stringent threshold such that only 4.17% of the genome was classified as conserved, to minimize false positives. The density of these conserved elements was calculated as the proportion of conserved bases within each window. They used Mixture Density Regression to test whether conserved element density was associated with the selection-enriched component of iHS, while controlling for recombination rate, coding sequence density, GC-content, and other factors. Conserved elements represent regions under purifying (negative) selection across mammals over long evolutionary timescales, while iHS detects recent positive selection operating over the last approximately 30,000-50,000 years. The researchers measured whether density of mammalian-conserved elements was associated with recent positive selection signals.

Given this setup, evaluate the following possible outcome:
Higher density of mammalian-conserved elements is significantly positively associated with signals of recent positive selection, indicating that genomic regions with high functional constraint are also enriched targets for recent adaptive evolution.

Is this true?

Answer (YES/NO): YES